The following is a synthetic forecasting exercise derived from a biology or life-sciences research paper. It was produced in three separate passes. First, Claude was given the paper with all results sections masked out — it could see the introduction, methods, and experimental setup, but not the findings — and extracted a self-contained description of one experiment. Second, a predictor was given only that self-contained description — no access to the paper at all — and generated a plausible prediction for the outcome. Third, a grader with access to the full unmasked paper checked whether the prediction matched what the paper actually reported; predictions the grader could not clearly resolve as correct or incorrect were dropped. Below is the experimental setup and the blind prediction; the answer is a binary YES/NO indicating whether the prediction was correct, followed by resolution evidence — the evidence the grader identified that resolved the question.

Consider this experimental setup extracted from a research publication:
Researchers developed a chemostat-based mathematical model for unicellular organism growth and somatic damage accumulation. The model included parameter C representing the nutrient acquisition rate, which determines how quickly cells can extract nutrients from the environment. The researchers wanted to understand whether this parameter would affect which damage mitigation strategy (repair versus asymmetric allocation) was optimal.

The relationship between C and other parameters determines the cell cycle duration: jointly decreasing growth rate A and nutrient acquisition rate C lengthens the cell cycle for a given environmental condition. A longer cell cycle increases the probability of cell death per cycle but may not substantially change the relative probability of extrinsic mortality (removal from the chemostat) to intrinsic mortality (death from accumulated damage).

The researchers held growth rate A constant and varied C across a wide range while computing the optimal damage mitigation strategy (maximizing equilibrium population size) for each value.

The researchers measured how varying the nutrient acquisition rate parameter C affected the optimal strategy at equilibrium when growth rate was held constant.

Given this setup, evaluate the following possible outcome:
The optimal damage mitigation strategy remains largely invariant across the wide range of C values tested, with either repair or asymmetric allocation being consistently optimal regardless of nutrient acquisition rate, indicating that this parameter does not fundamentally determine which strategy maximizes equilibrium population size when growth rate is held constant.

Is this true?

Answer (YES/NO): YES